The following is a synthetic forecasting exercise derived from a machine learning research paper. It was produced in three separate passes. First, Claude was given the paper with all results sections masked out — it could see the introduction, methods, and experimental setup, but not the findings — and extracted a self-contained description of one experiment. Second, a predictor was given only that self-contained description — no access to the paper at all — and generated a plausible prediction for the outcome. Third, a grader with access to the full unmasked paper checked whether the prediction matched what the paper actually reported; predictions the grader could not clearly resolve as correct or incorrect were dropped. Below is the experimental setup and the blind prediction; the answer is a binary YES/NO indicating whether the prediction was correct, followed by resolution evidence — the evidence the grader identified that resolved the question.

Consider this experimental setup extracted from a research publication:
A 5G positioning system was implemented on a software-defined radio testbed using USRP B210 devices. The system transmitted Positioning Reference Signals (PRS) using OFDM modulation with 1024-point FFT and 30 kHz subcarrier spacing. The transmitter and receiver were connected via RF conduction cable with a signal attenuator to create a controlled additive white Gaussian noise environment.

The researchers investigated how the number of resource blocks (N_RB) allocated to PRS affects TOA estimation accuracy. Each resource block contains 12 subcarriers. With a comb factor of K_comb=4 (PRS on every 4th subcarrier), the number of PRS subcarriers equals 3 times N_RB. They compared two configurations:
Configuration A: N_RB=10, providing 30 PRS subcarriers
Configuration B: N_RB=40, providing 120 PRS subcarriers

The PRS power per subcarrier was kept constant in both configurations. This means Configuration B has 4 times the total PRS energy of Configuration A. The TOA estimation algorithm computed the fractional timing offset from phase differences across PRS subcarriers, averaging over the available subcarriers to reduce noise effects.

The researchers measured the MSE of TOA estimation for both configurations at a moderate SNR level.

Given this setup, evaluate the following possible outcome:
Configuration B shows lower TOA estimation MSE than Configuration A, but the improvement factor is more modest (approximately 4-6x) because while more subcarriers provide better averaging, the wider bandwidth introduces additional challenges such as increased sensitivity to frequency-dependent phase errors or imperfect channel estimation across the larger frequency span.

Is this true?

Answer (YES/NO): YES